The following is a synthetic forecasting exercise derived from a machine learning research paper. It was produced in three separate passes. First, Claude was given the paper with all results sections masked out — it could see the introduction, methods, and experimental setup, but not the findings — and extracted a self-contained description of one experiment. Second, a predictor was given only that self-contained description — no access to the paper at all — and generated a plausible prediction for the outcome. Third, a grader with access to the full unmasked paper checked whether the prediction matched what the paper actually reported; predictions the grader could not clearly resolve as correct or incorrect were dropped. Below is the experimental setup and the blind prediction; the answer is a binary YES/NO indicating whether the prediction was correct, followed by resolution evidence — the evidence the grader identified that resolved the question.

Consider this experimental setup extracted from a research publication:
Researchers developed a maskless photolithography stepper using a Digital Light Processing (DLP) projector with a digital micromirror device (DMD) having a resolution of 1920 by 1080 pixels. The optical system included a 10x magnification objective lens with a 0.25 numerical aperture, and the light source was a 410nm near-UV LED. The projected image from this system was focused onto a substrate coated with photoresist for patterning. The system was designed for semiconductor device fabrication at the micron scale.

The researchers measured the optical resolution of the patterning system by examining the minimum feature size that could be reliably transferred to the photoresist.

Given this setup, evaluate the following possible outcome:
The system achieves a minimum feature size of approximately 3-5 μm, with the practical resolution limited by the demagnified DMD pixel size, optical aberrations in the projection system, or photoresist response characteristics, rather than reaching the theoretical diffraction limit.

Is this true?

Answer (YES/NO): NO